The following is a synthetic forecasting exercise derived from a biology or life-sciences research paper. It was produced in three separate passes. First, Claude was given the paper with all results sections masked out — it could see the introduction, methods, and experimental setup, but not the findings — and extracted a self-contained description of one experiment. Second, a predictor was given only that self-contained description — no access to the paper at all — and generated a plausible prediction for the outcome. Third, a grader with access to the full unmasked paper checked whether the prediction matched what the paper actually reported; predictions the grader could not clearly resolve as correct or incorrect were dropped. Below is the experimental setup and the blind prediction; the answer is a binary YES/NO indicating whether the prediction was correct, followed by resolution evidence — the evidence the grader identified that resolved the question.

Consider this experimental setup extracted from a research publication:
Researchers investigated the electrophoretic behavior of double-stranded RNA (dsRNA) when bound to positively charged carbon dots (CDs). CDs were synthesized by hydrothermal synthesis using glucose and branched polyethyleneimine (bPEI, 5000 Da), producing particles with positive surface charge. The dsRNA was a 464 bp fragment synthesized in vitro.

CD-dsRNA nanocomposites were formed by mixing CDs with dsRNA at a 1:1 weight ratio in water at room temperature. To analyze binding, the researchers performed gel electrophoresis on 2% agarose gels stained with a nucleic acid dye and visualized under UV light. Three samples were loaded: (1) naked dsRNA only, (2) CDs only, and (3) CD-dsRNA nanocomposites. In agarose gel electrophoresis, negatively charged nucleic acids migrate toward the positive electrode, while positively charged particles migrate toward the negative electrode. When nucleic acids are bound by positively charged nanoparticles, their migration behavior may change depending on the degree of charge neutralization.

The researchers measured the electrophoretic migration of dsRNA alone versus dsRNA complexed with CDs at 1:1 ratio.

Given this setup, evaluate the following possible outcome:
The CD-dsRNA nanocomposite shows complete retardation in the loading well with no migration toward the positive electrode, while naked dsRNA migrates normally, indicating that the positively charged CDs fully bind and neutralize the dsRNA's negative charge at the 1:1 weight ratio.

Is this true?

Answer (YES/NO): NO